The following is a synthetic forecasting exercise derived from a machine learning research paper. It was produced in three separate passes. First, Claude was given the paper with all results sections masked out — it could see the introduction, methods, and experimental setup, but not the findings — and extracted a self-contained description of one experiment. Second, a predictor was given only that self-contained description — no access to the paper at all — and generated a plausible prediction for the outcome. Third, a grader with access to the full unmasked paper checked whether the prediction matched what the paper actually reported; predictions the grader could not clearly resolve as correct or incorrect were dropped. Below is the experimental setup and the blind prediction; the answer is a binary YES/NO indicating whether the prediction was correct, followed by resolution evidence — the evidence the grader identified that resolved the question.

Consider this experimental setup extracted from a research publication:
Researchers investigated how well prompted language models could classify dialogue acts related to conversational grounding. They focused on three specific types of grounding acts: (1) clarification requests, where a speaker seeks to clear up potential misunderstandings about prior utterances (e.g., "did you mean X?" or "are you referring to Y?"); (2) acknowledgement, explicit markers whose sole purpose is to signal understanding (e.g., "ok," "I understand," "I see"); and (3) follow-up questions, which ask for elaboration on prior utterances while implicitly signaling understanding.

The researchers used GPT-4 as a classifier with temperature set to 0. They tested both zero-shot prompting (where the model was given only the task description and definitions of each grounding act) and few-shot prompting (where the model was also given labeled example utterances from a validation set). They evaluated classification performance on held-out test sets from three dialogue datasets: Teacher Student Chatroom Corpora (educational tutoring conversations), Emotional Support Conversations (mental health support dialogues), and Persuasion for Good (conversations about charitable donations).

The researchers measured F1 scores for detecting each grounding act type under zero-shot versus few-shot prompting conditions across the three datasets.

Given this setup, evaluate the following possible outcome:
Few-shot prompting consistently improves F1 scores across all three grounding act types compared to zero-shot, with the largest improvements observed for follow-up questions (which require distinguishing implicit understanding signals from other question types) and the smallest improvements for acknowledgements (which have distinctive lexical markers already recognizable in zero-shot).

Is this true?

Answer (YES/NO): NO